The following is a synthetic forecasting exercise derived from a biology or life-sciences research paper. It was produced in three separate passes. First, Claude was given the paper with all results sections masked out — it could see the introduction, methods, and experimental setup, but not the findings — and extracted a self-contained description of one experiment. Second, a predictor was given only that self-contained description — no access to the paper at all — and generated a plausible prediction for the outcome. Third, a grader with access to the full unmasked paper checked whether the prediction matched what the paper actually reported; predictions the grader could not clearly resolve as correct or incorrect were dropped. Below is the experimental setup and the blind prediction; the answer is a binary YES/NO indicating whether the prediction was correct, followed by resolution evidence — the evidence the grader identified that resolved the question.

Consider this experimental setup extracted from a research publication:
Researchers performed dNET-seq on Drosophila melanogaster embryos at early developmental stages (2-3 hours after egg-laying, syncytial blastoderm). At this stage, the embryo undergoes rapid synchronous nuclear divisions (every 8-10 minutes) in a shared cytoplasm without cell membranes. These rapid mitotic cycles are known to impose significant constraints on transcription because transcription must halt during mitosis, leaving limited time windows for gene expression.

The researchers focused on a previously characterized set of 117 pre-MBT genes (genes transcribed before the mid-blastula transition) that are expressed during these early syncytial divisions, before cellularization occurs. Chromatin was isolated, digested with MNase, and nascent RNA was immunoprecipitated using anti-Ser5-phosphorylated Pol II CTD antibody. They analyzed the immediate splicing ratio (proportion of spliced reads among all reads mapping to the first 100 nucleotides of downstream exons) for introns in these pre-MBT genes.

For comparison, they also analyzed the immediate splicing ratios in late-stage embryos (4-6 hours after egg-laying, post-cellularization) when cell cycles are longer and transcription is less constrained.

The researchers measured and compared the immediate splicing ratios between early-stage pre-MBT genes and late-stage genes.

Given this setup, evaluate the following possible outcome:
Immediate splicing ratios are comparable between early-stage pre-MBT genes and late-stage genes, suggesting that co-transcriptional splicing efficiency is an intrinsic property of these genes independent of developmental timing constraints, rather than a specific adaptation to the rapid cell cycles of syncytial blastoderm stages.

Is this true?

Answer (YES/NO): NO